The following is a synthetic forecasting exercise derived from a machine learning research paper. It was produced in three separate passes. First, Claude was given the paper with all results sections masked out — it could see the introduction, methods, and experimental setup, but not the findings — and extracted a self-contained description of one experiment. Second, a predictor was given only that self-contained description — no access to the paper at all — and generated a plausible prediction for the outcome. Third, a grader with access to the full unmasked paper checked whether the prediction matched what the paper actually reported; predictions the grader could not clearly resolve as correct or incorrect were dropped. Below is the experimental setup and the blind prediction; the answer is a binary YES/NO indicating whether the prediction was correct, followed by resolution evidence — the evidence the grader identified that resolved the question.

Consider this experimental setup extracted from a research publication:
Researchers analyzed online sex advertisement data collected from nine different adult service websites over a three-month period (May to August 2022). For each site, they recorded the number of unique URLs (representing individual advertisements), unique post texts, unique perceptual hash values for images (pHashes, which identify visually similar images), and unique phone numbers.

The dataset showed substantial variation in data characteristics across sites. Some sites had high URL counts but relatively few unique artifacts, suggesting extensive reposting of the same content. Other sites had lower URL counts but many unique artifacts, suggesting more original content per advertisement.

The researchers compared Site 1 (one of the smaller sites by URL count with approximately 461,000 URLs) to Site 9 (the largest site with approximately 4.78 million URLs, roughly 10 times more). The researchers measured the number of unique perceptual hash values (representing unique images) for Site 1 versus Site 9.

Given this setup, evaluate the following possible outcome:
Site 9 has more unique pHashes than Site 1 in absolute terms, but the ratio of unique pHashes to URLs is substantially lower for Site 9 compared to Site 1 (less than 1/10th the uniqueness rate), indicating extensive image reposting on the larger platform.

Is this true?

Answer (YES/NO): NO